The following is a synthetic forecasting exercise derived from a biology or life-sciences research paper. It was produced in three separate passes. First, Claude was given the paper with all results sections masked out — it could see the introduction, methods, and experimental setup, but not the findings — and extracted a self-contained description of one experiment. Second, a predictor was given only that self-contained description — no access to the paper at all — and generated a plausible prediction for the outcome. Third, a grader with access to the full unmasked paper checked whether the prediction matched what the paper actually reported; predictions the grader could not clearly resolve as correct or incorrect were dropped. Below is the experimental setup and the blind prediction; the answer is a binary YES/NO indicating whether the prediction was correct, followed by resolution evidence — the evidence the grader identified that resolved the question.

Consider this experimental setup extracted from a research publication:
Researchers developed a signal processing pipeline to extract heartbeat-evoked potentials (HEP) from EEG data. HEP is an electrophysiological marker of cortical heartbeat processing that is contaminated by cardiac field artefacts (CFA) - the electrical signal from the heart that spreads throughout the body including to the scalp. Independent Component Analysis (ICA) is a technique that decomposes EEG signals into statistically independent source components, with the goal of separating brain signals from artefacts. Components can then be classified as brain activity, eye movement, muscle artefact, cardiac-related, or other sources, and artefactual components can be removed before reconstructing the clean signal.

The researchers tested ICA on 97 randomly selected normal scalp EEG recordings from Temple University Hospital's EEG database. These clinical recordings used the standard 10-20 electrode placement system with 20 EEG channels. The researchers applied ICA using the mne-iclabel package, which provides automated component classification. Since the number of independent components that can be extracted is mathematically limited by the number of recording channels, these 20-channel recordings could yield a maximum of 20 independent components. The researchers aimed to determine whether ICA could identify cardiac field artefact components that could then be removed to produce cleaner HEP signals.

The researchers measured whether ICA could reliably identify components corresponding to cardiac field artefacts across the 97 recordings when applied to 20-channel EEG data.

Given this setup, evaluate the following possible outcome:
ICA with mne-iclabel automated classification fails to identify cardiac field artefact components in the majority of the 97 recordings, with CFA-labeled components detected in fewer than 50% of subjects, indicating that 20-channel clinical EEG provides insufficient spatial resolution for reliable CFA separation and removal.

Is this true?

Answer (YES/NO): YES